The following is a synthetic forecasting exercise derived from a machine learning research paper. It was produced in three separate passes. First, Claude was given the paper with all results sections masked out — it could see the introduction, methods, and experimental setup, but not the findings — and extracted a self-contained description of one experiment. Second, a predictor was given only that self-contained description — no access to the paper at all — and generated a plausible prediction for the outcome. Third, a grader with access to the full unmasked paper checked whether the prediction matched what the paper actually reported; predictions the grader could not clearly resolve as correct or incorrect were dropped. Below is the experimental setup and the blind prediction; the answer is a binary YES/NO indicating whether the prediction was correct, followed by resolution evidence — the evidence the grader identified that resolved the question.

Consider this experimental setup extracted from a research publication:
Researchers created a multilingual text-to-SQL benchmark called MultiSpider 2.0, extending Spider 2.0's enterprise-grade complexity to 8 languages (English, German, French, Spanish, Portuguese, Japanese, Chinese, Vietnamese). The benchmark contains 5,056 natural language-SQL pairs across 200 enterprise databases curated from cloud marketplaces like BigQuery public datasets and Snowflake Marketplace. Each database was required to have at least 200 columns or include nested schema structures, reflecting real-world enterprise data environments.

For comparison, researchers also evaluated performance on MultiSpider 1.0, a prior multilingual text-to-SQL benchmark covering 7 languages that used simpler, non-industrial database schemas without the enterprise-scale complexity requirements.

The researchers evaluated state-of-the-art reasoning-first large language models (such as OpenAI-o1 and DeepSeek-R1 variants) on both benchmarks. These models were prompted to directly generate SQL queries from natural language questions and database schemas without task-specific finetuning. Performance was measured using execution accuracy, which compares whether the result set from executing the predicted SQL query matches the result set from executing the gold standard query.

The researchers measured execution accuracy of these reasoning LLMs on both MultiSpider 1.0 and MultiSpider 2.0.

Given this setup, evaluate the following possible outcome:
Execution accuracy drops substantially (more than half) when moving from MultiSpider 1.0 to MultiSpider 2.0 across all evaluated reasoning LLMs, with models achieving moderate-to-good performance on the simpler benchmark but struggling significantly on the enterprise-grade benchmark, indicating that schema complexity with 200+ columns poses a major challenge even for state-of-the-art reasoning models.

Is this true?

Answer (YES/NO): YES